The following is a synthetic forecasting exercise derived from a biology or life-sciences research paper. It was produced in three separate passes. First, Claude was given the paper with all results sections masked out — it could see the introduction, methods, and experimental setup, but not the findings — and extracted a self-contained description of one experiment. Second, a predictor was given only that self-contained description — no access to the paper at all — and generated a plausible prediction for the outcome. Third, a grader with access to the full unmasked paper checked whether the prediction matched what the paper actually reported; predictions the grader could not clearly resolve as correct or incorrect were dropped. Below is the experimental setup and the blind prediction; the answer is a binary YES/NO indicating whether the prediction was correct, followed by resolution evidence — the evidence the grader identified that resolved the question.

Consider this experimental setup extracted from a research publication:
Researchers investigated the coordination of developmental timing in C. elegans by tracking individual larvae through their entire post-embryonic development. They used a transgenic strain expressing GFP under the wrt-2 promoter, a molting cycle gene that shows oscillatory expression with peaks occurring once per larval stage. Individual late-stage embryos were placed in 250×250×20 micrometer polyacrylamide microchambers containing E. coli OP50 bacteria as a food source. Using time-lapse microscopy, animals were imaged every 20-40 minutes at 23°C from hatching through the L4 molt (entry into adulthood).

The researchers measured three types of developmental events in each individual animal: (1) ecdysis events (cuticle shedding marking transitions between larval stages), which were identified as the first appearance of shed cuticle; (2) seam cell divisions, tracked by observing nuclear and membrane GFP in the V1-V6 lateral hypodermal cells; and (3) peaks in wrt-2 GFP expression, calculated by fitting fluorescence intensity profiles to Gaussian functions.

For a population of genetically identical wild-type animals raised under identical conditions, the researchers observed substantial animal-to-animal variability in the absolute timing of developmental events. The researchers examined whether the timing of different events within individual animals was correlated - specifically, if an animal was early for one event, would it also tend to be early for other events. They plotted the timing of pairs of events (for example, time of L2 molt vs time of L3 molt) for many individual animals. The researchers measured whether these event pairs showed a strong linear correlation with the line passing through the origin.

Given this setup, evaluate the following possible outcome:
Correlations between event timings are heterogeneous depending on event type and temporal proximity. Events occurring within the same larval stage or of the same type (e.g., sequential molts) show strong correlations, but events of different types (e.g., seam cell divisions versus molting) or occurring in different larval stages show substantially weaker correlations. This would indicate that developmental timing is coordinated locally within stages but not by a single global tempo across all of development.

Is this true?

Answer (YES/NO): NO